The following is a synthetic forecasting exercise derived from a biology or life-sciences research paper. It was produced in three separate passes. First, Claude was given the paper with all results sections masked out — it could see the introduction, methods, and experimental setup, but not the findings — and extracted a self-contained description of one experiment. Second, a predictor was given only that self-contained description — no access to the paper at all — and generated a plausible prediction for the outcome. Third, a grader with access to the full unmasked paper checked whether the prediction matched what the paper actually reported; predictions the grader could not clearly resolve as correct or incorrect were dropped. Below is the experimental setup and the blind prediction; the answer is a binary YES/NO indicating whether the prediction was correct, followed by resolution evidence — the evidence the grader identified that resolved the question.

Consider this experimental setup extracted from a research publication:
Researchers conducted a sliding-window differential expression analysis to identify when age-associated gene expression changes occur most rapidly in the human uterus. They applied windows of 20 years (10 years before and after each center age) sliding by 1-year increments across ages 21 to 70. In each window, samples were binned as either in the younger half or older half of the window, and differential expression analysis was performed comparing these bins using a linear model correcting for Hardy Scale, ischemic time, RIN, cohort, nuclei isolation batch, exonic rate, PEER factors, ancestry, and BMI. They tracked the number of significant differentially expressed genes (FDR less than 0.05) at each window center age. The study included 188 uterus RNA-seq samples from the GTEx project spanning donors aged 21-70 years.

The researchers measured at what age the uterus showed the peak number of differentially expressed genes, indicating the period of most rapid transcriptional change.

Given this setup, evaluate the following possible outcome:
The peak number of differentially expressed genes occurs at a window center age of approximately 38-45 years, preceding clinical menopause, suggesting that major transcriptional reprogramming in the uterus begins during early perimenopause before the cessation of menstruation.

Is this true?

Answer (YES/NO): NO